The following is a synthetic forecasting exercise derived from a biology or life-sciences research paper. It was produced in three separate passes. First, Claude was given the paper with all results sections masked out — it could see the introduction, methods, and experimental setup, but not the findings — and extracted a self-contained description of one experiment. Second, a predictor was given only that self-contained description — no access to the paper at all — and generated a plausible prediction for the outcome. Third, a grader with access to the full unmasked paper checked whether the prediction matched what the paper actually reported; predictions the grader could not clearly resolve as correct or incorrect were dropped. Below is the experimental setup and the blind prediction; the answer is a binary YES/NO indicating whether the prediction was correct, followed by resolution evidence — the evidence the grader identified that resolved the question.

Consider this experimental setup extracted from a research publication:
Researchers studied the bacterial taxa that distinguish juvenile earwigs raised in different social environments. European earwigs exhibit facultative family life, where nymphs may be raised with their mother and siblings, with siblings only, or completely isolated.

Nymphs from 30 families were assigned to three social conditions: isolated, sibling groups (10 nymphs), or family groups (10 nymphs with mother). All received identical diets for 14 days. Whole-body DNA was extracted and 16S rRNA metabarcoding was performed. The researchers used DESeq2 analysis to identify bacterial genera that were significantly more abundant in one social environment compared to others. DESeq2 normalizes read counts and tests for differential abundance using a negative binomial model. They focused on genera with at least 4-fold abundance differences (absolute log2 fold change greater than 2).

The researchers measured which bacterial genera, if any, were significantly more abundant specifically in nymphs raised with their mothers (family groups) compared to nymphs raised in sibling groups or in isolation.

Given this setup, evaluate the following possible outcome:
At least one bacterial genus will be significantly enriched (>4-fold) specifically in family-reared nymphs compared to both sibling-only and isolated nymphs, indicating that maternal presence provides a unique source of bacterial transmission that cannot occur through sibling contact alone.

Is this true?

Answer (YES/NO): YES